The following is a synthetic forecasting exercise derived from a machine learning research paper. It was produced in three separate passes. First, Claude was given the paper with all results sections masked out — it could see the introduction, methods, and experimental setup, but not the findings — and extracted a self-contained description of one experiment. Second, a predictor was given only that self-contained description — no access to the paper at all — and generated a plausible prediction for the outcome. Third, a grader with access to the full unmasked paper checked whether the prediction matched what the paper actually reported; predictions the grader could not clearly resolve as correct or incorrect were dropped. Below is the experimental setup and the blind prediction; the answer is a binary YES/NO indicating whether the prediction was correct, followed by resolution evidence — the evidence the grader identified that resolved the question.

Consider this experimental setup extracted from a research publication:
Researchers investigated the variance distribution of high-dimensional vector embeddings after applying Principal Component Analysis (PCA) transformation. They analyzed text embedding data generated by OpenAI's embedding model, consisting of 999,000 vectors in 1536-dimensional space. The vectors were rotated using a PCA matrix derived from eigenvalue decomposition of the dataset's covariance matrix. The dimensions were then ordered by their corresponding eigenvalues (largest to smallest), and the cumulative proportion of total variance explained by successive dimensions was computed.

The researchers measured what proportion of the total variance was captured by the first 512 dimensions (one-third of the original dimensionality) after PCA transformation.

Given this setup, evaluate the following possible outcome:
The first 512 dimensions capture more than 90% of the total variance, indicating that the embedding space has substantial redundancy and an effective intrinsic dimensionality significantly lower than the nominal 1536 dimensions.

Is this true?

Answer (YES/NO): NO